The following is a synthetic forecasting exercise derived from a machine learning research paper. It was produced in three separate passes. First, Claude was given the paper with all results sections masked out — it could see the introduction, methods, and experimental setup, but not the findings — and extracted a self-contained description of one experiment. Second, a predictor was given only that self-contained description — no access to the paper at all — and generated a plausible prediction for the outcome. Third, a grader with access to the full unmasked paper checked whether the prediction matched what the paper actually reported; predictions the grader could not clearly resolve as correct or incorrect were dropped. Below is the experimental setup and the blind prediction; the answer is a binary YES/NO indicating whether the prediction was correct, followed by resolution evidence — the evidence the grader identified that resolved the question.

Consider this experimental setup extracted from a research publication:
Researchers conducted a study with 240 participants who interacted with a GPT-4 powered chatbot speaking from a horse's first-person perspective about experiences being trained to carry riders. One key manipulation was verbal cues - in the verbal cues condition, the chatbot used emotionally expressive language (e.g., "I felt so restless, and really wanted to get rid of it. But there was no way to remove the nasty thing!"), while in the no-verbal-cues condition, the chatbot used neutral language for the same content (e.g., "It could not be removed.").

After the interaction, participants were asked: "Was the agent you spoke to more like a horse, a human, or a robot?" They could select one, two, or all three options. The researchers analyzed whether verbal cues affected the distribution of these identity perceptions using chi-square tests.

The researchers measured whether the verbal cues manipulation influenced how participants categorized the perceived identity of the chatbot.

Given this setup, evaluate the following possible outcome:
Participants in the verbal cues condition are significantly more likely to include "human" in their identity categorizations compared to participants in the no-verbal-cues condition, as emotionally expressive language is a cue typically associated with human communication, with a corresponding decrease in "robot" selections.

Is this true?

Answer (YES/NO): NO